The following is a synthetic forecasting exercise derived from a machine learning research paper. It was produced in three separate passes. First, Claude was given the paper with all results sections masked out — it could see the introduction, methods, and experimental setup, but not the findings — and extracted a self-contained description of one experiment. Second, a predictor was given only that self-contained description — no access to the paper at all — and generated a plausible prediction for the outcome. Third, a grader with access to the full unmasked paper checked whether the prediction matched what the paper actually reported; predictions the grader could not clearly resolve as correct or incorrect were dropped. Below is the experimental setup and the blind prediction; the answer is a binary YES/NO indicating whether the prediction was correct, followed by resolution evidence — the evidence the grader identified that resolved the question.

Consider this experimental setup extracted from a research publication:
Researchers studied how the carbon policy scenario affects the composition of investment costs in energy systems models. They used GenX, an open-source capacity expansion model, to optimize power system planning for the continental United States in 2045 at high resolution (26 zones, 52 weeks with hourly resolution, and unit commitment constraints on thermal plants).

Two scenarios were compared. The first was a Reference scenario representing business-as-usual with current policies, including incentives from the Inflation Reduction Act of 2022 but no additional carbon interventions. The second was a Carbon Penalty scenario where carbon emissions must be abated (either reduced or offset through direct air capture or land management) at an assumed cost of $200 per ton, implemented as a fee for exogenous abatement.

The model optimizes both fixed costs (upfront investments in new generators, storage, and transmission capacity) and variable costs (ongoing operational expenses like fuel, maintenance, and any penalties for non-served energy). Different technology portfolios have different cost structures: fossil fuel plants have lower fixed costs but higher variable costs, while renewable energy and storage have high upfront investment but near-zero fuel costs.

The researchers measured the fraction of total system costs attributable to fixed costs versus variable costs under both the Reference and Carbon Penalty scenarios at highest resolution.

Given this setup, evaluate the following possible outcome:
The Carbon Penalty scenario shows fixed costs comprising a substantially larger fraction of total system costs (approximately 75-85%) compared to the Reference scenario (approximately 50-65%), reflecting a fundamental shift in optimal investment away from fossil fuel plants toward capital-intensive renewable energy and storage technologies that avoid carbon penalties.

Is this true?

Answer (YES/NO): YES